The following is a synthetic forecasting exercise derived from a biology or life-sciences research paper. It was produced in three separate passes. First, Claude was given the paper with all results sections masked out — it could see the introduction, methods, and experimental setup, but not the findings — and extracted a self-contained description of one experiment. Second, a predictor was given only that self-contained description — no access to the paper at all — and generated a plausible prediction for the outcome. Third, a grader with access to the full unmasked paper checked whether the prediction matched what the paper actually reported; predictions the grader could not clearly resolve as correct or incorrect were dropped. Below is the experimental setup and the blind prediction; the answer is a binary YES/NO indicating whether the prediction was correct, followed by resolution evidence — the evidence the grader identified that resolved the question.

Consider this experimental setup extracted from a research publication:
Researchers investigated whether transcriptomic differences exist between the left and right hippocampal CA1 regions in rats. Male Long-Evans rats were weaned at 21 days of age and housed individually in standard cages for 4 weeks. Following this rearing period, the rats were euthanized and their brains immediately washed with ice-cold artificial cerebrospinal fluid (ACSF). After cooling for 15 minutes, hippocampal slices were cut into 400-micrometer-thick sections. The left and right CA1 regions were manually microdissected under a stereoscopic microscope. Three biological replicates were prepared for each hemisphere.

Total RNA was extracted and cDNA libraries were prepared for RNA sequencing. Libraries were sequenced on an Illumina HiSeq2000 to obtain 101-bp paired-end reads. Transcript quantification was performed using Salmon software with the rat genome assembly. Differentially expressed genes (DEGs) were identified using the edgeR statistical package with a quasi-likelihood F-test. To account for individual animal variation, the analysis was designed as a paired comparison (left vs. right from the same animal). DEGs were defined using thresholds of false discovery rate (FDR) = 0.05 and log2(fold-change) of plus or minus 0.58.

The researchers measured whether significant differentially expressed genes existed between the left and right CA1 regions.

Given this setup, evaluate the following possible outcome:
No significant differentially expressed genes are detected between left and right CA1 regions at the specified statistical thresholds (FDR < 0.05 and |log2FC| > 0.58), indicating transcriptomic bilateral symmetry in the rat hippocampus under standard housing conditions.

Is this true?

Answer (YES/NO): YES